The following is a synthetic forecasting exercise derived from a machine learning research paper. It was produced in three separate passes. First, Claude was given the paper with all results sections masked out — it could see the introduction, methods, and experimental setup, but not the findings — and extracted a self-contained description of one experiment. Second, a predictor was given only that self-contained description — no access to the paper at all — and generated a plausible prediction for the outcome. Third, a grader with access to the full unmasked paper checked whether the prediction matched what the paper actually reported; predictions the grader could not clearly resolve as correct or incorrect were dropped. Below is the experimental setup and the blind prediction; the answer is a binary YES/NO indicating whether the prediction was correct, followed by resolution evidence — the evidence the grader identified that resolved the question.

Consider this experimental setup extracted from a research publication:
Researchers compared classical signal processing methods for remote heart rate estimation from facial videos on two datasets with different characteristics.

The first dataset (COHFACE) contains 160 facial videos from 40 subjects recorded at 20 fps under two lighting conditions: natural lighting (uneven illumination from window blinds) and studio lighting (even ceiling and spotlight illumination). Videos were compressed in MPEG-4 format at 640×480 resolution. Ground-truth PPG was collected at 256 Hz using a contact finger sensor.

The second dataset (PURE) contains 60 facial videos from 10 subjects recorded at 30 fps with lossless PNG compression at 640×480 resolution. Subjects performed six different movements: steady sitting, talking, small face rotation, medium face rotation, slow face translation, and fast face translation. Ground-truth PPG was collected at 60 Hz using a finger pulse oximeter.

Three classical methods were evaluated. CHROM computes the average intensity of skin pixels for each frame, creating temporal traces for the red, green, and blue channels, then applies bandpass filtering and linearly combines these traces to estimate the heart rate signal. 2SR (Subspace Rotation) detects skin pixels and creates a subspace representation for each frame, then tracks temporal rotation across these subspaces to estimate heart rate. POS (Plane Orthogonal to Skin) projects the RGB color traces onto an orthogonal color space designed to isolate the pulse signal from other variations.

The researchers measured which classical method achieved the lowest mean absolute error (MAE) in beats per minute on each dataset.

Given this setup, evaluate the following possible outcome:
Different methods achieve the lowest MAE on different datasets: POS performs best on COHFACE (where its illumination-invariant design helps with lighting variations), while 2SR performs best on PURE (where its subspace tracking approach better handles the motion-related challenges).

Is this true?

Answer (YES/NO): NO